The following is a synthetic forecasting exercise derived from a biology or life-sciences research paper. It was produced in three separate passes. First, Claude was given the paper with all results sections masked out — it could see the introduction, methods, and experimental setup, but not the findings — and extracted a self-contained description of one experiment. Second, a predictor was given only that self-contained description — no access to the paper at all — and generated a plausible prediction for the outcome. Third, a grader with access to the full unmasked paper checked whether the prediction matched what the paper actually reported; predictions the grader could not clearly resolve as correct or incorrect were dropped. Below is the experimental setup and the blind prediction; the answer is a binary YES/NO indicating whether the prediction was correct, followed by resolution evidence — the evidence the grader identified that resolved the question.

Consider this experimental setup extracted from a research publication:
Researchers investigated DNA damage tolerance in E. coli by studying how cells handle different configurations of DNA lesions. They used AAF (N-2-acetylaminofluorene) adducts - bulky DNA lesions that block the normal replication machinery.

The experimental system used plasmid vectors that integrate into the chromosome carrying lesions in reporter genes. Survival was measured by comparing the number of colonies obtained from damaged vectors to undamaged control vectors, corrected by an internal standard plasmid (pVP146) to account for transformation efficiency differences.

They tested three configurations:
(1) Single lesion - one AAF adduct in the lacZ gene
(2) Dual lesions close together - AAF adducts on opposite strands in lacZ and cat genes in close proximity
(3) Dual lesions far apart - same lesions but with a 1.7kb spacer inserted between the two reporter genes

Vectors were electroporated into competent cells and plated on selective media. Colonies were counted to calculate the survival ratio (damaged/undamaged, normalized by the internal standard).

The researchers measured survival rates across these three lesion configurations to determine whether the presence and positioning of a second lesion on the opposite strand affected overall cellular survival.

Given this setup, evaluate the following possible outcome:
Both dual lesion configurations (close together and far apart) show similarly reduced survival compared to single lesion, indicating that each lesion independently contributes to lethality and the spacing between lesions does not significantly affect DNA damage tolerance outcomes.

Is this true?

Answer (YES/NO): YES